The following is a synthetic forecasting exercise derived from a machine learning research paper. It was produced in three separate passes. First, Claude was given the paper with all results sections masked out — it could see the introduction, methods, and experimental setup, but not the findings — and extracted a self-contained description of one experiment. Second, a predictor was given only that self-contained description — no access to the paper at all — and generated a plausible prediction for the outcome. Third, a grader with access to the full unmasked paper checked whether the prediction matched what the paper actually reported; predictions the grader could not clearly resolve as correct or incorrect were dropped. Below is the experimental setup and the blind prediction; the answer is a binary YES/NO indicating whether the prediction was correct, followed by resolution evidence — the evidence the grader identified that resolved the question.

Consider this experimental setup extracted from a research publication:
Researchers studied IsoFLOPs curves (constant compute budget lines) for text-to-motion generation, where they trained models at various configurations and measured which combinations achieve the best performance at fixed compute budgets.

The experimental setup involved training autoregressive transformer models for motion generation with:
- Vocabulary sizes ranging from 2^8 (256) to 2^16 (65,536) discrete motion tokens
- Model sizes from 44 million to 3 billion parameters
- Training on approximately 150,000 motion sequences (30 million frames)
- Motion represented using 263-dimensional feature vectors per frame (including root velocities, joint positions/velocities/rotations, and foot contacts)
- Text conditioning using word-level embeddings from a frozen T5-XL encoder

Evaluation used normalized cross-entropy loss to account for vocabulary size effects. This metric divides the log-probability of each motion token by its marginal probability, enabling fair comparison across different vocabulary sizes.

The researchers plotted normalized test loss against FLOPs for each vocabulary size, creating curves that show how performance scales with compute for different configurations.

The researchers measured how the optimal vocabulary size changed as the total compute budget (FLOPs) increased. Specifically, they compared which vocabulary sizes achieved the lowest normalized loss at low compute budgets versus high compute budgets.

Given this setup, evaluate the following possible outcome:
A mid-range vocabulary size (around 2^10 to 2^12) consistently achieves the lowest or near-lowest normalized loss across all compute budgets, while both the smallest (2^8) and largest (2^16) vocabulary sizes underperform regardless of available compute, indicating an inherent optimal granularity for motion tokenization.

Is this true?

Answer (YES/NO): NO